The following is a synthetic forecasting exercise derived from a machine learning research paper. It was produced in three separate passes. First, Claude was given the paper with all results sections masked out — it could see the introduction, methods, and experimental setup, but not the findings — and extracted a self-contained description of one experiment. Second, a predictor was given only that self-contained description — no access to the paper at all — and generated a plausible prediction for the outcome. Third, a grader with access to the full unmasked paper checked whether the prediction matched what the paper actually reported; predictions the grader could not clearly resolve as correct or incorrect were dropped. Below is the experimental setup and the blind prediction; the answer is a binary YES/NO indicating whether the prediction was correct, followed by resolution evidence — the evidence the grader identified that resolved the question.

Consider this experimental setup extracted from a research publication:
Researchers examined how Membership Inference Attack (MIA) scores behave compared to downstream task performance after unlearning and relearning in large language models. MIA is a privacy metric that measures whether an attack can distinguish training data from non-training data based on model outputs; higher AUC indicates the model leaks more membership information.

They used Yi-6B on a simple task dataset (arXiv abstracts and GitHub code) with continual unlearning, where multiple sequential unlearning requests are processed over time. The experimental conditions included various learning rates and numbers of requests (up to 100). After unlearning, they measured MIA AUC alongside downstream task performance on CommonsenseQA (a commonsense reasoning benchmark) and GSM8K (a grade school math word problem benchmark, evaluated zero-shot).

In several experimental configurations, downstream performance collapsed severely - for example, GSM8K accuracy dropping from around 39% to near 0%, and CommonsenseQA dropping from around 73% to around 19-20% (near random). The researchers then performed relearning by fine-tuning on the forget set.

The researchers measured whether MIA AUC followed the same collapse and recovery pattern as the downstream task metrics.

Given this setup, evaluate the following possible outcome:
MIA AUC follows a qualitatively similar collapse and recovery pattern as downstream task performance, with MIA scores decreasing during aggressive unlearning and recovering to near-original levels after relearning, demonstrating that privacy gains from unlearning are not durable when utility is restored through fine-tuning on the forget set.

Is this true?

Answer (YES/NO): NO